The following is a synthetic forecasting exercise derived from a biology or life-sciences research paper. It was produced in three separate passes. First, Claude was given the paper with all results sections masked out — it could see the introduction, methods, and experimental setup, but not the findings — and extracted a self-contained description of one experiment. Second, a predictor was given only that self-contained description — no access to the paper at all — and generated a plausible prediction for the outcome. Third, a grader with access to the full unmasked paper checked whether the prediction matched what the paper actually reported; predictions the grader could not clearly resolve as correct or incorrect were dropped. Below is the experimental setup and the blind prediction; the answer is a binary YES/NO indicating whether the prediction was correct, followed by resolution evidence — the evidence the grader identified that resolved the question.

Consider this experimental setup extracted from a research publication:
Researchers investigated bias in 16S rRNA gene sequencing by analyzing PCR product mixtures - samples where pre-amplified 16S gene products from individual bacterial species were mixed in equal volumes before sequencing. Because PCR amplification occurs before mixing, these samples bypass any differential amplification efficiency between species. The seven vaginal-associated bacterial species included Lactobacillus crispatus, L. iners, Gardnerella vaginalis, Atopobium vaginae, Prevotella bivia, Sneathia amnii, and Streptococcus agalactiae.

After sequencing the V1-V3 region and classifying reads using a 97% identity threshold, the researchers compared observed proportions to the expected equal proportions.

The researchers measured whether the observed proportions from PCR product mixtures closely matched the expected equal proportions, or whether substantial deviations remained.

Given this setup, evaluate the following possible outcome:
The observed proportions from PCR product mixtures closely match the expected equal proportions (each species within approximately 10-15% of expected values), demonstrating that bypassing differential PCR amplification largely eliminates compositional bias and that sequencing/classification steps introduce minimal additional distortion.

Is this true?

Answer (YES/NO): YES